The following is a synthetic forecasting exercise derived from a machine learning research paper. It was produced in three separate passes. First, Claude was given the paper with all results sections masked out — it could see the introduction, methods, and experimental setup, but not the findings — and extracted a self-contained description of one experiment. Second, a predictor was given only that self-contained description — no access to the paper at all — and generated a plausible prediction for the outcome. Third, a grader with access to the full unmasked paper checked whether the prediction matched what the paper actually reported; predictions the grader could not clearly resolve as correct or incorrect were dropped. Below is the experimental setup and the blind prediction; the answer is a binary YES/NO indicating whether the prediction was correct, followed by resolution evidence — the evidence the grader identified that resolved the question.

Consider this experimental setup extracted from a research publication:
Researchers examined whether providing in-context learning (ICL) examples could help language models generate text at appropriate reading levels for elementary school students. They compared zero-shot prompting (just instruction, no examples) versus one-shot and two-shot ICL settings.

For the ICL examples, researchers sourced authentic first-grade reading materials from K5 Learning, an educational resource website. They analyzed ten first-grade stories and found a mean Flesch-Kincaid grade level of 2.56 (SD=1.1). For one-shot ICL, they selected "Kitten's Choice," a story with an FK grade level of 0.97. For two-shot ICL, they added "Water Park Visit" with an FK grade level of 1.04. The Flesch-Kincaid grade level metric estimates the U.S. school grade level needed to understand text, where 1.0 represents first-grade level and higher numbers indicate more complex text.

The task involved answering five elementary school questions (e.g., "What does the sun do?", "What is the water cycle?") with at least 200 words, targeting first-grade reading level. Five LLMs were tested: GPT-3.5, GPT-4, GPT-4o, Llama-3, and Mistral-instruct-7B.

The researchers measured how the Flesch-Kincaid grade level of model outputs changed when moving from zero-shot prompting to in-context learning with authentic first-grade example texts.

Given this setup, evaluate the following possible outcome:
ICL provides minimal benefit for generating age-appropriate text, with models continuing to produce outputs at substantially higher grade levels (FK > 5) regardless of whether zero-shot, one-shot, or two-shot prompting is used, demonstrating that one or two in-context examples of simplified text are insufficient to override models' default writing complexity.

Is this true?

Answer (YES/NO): NO